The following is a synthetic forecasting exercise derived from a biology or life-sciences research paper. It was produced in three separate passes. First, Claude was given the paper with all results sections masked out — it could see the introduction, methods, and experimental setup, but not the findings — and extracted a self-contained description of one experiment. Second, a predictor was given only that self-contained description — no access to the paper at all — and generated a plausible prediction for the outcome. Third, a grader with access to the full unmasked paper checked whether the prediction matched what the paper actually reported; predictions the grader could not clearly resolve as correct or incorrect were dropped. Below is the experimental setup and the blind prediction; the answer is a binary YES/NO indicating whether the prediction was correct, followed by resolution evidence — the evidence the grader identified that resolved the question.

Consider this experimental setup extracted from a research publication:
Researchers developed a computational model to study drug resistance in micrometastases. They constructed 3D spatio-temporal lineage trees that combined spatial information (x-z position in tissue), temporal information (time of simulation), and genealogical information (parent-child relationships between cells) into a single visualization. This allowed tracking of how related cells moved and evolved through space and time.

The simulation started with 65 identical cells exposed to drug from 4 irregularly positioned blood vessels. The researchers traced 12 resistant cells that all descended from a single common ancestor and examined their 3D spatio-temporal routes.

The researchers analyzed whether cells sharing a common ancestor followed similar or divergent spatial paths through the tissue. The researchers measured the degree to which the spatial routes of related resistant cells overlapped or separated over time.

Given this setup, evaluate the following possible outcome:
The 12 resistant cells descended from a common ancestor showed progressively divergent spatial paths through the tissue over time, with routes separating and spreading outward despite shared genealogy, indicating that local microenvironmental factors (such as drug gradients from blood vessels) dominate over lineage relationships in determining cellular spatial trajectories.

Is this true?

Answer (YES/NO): YES